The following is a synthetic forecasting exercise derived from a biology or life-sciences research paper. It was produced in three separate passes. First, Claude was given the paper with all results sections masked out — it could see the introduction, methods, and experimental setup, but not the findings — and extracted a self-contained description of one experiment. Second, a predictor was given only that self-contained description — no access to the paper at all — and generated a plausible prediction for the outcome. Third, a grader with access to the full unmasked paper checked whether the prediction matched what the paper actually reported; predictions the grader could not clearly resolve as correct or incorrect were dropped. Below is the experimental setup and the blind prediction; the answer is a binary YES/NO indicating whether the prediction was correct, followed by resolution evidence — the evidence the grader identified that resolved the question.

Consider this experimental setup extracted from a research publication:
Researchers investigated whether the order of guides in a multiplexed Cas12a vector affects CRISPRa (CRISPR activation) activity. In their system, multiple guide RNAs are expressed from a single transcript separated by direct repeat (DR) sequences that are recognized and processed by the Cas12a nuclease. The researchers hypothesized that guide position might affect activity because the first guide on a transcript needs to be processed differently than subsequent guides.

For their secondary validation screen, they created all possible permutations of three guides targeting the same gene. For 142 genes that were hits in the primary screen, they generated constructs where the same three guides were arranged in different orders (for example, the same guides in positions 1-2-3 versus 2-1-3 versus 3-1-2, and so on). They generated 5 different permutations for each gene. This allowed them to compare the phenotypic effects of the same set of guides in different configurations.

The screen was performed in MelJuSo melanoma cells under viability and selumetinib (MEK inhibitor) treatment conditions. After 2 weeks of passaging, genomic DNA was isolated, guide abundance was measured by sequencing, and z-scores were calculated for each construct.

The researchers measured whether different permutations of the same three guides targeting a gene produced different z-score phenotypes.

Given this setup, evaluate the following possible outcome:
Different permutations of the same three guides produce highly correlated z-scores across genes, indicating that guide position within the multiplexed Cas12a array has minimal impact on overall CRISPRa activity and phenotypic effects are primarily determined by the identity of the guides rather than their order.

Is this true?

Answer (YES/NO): YES